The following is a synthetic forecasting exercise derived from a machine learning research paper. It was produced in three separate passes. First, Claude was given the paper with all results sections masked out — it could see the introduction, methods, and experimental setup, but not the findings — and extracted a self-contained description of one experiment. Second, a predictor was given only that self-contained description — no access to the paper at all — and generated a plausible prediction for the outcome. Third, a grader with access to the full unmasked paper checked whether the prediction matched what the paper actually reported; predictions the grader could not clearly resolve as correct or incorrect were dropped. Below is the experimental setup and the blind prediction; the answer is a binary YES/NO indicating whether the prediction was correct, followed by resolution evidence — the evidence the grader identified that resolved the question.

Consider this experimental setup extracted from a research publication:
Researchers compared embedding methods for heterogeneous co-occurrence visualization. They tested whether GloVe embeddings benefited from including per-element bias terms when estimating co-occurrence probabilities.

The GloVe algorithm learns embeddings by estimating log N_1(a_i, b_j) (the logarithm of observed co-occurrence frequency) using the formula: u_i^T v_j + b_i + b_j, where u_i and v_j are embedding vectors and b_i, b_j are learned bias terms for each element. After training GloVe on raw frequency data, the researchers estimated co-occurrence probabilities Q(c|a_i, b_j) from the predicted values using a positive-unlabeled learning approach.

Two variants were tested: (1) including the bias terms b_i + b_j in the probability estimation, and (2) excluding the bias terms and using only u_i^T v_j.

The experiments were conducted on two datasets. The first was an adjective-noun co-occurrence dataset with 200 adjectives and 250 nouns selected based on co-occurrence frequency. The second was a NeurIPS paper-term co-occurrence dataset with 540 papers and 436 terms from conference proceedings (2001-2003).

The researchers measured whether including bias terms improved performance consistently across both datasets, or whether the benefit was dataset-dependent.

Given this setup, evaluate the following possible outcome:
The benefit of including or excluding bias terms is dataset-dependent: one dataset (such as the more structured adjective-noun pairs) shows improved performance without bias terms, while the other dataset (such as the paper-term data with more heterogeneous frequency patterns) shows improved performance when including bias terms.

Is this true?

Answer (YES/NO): NO